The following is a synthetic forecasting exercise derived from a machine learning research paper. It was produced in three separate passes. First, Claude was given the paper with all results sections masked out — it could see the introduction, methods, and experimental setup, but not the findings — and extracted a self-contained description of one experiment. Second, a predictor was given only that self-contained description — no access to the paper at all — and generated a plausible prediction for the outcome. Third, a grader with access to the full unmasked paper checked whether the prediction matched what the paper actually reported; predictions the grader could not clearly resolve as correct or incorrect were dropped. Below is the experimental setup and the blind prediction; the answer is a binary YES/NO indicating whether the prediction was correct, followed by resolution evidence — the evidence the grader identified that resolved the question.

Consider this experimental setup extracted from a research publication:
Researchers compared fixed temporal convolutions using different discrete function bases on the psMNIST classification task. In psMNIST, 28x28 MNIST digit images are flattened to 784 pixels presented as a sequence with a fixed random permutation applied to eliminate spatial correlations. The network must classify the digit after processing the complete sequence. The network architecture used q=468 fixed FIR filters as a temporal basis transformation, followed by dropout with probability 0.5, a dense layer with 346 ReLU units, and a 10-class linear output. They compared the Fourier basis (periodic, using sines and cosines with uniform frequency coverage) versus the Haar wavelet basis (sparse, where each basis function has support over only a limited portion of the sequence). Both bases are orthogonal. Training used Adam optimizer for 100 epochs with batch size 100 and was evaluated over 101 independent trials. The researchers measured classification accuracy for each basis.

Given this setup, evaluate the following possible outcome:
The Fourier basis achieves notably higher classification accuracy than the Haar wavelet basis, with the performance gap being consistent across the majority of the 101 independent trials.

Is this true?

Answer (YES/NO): NO